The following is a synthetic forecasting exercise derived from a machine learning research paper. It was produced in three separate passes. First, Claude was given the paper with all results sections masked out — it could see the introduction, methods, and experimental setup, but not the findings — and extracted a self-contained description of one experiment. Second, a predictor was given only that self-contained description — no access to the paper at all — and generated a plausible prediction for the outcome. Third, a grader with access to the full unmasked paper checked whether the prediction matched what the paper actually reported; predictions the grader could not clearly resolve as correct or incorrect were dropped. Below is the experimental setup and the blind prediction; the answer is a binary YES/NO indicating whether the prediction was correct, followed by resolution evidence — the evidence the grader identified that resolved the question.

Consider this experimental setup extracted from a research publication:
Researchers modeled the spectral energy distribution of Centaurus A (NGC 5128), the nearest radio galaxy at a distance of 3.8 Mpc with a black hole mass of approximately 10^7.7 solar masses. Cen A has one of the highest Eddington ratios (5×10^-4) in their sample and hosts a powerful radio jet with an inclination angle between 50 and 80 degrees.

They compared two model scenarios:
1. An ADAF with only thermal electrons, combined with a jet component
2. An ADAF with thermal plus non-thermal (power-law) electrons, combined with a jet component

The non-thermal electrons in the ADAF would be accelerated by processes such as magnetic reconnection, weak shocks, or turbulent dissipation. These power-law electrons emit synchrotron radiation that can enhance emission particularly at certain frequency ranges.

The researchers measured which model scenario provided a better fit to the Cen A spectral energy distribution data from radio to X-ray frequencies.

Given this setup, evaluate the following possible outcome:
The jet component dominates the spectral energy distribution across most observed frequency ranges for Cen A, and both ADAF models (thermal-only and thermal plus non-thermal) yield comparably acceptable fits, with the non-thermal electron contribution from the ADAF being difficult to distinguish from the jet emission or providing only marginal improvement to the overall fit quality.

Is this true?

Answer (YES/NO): NO